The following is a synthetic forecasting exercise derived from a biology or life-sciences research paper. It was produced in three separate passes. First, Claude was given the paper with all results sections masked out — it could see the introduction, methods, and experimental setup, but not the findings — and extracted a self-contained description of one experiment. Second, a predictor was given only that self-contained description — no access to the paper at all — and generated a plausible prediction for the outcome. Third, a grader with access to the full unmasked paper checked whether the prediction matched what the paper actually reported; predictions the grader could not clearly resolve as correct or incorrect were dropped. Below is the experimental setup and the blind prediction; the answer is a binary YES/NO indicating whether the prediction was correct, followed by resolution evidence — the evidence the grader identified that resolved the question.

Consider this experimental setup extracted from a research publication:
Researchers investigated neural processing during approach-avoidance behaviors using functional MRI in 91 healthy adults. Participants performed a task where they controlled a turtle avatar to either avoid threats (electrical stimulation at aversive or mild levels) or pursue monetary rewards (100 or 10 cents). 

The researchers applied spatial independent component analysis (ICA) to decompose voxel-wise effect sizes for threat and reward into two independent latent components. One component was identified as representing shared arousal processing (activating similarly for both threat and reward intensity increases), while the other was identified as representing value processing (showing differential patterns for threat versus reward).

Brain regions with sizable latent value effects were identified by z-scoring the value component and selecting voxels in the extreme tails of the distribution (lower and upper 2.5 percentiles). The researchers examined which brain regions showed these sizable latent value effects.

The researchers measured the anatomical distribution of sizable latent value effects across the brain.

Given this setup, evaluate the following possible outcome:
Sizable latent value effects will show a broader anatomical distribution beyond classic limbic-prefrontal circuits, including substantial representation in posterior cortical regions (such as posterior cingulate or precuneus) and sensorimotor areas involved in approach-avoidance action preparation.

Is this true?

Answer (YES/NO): NO